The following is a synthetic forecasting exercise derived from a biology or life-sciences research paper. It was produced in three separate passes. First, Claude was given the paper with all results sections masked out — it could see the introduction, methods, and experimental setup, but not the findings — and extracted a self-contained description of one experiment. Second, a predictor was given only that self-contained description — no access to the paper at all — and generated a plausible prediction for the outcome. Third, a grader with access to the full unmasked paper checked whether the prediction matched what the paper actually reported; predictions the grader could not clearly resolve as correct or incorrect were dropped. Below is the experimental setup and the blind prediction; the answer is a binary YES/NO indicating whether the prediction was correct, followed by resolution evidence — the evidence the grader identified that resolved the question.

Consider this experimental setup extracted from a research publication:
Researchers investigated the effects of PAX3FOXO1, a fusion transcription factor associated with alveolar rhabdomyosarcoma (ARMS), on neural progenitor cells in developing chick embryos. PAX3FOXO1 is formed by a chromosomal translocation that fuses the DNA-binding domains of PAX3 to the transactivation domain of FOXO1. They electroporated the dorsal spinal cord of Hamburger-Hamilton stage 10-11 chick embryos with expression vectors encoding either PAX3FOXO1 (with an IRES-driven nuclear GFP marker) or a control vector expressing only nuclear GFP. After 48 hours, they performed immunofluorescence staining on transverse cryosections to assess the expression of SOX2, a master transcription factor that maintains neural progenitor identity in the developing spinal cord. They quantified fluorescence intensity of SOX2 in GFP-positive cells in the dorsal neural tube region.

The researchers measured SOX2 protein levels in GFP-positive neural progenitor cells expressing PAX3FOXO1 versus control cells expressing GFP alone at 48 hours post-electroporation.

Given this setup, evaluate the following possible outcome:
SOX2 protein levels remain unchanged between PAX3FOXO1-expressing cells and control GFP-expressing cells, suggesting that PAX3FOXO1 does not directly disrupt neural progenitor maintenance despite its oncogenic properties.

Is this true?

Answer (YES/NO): NO